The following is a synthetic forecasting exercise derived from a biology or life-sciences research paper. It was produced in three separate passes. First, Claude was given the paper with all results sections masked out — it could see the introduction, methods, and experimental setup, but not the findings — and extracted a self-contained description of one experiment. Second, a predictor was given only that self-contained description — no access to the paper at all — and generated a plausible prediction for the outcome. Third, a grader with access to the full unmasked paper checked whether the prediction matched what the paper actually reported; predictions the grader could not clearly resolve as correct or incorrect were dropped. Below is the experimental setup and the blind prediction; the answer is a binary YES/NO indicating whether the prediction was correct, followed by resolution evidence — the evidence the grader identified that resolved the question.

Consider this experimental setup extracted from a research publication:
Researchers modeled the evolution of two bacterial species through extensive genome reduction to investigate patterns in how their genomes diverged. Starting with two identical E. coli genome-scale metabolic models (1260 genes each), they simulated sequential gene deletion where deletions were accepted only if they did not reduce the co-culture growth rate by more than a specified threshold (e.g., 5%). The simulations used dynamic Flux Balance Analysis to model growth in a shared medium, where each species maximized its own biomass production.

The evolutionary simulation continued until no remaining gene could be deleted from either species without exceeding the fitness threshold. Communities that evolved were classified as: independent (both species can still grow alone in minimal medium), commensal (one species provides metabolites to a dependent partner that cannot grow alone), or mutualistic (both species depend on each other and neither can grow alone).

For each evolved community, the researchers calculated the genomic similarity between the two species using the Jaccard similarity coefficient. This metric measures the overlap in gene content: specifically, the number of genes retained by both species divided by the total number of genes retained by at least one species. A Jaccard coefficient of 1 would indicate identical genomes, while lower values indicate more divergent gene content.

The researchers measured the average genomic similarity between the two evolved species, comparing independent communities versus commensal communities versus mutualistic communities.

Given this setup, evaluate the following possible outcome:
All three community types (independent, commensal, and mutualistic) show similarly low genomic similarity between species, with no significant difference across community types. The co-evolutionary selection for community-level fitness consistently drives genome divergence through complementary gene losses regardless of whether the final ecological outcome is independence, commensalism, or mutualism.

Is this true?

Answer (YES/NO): NO